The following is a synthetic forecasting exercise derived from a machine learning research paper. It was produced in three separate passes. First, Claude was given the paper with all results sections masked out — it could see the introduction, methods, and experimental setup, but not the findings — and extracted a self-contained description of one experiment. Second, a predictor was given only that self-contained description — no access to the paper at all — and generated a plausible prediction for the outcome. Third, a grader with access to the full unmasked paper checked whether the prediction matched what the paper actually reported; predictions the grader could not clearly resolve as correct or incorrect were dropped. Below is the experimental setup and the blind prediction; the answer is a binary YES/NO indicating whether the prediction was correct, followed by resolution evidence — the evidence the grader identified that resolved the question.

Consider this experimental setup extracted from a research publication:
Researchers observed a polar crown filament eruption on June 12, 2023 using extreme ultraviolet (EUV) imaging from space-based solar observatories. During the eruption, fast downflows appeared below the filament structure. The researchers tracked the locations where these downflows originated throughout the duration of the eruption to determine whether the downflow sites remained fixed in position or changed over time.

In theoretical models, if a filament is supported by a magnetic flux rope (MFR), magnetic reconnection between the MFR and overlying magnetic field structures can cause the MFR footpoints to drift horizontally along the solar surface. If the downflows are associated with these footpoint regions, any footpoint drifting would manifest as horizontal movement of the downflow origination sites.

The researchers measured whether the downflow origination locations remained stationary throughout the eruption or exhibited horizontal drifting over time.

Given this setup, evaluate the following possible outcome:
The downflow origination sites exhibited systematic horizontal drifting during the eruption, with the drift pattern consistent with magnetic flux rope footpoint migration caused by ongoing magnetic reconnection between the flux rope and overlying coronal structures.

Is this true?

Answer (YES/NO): YES